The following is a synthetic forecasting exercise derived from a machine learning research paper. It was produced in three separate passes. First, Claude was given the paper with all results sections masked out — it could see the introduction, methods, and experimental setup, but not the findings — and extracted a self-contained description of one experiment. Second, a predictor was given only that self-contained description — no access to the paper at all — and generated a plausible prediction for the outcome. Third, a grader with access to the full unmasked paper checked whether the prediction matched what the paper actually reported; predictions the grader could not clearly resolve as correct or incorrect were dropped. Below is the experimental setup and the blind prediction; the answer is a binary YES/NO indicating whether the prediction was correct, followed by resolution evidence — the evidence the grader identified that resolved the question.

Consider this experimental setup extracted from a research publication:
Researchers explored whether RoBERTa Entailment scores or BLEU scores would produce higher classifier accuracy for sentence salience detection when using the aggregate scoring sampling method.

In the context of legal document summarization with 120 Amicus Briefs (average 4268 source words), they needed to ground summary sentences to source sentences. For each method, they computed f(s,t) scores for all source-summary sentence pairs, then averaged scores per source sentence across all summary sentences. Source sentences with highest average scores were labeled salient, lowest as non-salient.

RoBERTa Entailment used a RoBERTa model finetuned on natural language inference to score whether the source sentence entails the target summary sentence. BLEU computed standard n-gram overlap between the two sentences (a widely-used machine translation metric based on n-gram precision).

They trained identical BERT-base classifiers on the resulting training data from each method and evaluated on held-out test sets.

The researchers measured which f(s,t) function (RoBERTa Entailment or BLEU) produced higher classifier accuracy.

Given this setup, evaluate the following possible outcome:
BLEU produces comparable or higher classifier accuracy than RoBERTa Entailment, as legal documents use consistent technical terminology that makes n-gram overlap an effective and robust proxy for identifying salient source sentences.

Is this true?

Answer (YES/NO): YES